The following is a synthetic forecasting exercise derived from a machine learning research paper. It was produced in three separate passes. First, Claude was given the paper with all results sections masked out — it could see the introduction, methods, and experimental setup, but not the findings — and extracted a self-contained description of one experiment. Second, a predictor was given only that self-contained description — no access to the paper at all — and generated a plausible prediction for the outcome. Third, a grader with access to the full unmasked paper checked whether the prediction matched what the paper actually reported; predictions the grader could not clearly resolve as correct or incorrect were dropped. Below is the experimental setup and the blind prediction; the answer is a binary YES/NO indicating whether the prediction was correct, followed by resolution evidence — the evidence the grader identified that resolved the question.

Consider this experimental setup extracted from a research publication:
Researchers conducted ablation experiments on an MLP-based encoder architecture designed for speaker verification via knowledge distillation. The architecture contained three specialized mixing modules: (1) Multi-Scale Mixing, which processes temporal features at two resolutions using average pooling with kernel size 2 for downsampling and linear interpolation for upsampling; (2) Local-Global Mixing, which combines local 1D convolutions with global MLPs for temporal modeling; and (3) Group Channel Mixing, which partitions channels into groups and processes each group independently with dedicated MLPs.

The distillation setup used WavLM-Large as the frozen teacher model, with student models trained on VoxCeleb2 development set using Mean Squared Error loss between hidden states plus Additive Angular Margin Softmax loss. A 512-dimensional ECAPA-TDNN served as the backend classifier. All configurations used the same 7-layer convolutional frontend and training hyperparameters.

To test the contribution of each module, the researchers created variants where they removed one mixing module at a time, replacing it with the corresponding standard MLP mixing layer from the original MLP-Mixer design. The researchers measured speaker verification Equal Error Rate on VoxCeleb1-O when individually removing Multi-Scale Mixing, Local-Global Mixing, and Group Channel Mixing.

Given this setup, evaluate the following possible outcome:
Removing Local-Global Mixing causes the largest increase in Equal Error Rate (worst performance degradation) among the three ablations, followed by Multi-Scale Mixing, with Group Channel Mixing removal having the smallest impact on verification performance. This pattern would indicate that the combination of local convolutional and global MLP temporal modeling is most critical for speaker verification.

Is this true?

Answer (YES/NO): NO